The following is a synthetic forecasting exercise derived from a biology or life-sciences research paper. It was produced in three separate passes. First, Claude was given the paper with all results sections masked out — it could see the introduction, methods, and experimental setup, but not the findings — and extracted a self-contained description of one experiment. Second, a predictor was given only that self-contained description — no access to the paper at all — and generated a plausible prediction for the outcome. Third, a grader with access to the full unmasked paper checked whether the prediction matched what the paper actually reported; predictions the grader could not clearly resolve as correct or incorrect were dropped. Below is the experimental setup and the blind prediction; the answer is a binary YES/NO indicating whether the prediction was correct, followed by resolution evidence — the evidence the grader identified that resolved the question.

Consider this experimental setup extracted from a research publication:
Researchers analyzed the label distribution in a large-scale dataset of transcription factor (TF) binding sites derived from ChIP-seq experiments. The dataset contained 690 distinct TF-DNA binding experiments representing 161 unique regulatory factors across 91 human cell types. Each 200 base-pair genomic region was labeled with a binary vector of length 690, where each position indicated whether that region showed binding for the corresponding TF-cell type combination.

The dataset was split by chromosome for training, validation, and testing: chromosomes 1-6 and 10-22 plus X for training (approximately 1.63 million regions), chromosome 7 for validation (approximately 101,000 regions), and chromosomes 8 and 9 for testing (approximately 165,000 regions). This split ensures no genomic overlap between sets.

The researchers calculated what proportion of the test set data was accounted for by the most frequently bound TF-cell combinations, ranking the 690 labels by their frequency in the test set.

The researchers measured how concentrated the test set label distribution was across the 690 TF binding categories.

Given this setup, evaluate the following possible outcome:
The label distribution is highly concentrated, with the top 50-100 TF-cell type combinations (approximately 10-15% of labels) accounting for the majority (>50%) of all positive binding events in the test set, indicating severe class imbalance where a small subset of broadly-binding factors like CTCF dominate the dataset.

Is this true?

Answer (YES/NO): NO